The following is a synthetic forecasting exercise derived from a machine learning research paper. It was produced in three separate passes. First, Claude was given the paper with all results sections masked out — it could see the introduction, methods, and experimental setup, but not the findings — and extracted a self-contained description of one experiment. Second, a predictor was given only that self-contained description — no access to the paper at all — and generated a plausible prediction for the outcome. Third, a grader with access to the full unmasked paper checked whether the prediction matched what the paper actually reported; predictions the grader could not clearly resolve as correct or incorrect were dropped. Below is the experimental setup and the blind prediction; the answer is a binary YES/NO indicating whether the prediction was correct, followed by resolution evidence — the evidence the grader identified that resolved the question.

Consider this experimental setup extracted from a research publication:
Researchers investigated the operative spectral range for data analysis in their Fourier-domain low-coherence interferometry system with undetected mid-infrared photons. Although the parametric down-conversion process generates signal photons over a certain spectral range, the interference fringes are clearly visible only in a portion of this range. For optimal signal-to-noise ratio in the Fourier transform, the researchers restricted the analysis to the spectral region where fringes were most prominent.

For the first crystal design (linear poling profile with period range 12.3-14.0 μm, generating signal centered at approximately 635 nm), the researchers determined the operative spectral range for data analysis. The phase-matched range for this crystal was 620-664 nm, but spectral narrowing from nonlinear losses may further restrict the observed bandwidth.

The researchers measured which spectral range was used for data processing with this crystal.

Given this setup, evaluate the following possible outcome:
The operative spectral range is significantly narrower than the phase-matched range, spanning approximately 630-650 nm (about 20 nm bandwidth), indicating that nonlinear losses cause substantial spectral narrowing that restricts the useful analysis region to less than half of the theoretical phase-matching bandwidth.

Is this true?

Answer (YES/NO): NO